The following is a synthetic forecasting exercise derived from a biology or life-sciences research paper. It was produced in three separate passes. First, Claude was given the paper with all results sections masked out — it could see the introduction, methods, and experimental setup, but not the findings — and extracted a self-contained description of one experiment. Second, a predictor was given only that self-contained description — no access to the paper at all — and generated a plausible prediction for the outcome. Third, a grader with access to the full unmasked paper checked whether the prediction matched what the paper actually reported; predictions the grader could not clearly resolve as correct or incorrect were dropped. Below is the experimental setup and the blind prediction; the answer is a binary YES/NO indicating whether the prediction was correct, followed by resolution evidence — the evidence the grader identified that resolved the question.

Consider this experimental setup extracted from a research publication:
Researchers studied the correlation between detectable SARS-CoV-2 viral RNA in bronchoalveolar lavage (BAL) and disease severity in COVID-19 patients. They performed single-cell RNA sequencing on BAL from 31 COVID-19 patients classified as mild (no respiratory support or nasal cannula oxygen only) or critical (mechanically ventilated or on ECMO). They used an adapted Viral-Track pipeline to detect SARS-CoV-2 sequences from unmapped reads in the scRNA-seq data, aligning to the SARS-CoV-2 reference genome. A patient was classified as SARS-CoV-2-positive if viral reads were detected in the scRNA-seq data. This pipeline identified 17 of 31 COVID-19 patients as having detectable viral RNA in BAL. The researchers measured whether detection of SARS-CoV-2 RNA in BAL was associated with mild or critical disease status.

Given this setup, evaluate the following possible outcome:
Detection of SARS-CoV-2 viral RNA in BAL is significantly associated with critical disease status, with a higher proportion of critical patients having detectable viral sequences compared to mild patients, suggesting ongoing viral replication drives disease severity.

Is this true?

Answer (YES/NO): NO